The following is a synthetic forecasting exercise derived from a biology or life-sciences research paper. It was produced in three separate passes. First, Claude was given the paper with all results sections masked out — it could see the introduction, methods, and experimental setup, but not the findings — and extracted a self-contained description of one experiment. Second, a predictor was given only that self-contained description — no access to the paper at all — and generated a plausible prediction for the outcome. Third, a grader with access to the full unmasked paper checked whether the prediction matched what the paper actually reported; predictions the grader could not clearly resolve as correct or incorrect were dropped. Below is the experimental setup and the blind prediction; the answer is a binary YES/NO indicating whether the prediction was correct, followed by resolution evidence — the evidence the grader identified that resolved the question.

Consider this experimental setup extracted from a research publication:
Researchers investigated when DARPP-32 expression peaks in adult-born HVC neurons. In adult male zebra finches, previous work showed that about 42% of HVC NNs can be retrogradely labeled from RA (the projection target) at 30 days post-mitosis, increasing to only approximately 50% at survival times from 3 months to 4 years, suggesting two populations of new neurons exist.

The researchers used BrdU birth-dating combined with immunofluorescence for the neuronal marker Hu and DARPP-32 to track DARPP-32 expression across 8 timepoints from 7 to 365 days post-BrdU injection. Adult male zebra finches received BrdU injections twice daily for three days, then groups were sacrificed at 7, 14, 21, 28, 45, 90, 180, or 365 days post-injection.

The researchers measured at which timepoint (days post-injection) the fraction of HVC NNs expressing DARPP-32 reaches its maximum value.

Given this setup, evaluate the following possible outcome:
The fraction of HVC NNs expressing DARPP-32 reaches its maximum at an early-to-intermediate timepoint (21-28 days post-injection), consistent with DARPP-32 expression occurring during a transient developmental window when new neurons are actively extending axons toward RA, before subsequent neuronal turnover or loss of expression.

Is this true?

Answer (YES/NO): NO